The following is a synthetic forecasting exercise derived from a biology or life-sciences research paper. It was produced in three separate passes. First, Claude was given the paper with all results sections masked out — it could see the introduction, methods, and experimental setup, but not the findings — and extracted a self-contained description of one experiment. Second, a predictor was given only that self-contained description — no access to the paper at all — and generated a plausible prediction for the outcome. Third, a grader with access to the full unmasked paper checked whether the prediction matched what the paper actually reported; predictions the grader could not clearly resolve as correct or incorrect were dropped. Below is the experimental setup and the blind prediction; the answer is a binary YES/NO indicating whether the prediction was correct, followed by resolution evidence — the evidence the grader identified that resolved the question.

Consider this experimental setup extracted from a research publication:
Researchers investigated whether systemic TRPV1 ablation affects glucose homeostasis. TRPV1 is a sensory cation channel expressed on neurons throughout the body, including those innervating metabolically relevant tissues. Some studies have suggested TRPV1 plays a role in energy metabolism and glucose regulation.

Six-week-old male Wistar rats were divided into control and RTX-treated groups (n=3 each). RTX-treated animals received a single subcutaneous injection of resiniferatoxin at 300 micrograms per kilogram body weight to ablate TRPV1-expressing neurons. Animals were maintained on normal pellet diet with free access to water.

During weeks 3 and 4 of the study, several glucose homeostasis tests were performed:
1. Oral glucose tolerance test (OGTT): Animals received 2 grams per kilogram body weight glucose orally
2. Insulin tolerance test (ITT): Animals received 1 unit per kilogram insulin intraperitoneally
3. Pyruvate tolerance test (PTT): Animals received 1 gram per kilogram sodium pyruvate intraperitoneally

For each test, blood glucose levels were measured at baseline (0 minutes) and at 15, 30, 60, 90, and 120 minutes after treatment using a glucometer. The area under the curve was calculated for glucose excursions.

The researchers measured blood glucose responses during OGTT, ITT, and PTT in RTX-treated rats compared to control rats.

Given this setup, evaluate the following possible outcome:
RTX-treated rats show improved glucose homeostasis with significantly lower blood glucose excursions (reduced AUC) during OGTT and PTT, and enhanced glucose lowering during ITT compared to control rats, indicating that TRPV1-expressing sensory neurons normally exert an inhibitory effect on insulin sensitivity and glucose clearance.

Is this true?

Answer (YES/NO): YES